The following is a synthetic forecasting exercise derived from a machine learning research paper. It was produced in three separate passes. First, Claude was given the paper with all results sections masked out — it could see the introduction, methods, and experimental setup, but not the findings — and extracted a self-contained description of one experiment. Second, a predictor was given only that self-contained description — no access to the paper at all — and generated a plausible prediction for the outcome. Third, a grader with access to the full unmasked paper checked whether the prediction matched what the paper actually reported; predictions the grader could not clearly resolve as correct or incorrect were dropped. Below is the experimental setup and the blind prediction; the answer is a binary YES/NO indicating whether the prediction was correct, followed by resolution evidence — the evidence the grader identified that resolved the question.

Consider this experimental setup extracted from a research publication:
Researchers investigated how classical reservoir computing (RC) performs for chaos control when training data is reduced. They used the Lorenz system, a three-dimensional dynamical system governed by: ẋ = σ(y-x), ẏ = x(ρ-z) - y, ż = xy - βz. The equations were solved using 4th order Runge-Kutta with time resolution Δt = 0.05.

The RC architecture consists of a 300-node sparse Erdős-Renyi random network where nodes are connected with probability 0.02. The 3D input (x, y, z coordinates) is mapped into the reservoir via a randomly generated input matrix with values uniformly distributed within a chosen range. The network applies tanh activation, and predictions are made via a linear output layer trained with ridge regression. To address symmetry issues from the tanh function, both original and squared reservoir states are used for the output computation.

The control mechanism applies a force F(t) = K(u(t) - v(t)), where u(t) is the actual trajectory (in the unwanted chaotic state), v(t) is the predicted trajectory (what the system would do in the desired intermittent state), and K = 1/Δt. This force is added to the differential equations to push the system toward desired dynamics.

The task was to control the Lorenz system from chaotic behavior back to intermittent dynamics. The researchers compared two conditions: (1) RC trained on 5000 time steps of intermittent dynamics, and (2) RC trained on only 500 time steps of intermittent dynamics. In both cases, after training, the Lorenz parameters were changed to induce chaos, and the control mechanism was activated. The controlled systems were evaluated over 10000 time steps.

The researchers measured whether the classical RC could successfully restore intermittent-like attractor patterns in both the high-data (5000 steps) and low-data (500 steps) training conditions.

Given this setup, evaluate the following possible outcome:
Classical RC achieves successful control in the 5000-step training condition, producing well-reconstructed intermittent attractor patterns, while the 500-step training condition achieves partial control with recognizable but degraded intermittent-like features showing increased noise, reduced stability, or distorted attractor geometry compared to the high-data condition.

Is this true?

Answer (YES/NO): NO